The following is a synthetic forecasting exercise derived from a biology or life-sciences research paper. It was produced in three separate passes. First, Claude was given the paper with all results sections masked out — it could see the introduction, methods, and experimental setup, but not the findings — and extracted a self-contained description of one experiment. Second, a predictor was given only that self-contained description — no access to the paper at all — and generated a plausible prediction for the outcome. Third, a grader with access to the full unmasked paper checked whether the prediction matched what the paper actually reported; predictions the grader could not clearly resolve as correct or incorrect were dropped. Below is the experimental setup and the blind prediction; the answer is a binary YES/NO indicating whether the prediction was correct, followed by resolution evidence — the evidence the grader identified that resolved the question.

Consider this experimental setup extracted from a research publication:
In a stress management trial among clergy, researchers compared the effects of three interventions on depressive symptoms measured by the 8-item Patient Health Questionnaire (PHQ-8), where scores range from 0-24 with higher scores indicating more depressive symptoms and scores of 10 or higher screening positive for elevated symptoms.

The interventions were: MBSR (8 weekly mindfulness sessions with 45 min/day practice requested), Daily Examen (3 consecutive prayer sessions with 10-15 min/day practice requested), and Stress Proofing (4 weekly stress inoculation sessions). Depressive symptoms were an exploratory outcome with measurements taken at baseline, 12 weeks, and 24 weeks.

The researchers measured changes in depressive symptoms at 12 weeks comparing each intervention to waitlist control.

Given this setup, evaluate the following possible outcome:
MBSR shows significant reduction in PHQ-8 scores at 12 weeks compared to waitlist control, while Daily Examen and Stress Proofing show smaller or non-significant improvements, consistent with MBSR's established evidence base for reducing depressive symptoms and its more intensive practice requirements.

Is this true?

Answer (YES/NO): NO